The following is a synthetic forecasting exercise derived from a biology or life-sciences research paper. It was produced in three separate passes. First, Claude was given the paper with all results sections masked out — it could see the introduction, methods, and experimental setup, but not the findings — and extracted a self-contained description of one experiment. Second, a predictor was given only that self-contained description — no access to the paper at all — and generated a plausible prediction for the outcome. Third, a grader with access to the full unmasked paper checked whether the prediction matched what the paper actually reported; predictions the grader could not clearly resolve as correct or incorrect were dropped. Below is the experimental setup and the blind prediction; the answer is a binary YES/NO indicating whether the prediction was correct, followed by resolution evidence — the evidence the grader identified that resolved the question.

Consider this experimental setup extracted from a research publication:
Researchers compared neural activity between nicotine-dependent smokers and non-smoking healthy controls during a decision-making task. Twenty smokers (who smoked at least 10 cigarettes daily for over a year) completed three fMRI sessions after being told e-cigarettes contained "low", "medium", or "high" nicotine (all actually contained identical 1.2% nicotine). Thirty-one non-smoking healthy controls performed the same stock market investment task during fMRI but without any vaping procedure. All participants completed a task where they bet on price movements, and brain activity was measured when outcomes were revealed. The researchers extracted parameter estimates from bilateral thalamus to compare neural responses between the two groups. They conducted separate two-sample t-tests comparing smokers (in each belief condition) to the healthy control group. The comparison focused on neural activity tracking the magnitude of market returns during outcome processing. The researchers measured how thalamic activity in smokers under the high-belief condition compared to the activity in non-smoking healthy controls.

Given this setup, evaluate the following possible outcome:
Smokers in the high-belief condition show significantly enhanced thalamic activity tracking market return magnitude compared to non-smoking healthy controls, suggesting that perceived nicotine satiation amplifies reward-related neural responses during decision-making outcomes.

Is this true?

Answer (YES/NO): NO